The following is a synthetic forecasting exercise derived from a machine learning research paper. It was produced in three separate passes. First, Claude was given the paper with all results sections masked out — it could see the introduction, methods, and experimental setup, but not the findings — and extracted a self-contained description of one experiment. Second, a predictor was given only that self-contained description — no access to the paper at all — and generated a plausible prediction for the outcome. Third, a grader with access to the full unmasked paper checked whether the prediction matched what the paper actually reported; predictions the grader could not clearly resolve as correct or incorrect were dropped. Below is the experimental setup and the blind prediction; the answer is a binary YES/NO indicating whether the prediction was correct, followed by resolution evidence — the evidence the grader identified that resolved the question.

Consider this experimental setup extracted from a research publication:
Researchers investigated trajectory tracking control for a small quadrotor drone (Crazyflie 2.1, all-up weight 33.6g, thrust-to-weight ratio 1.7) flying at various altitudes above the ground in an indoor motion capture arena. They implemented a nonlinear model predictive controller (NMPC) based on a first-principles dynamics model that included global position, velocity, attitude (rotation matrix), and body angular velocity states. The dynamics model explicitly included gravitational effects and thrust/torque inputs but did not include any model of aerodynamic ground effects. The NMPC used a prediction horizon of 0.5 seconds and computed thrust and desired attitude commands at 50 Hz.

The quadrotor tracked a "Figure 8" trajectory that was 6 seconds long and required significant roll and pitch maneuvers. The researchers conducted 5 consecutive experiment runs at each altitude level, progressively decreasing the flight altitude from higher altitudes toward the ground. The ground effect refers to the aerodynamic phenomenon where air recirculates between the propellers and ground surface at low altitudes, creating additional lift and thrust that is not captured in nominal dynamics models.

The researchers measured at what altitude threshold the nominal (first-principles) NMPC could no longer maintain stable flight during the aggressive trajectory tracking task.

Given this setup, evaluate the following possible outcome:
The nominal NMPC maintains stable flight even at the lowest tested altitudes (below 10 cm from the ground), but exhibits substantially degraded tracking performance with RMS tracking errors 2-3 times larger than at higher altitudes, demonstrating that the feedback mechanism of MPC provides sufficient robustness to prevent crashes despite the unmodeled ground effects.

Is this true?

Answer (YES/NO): NO